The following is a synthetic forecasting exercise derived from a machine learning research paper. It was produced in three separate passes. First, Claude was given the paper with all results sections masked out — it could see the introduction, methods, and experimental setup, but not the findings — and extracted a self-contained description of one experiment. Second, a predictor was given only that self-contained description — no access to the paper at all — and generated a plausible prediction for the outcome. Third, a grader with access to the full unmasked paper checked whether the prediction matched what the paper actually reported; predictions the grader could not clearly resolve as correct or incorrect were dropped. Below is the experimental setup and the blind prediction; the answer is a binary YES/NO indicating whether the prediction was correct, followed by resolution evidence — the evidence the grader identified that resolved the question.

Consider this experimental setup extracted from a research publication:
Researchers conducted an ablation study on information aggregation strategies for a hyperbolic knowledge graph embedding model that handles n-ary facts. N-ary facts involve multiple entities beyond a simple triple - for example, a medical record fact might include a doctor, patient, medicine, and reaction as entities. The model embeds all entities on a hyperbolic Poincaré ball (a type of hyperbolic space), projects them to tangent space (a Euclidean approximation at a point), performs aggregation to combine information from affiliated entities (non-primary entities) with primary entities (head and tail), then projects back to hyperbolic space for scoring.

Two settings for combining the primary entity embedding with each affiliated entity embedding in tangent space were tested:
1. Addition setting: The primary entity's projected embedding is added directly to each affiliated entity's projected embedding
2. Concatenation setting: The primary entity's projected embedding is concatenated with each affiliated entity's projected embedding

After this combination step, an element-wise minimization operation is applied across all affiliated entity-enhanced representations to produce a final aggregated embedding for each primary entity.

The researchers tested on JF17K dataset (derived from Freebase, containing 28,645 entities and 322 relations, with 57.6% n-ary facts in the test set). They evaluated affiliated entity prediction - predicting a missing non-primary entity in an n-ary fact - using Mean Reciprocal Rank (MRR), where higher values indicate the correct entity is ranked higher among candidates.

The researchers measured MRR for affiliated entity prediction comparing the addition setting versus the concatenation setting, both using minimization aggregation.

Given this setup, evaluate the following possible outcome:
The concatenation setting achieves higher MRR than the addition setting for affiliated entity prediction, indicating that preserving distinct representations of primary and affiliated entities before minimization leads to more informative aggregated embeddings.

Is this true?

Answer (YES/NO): NO